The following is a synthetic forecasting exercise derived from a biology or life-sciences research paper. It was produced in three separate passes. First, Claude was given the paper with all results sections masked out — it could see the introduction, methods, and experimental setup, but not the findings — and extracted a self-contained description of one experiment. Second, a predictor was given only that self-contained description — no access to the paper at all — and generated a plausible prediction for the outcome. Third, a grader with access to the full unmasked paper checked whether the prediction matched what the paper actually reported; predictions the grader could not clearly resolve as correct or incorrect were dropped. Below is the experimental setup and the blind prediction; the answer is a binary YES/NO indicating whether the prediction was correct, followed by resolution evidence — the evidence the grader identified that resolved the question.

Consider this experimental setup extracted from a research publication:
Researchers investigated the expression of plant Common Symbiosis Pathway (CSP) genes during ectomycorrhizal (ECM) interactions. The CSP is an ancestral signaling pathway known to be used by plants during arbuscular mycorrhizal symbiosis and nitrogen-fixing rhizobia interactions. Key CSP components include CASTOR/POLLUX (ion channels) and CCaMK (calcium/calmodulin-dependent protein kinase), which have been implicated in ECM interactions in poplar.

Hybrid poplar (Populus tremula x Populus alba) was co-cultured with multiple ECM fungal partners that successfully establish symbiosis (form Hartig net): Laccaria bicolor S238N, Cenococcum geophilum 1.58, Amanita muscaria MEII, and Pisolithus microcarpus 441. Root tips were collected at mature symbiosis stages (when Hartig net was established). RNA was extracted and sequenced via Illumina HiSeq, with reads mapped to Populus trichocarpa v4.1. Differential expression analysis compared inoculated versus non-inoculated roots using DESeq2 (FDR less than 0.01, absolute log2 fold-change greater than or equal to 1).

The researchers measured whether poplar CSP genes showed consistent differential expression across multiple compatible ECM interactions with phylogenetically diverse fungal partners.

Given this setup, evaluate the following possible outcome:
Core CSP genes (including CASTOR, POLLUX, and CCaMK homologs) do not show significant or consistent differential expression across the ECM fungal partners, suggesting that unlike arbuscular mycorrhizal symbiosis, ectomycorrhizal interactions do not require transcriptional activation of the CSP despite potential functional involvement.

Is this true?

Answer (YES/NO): NO